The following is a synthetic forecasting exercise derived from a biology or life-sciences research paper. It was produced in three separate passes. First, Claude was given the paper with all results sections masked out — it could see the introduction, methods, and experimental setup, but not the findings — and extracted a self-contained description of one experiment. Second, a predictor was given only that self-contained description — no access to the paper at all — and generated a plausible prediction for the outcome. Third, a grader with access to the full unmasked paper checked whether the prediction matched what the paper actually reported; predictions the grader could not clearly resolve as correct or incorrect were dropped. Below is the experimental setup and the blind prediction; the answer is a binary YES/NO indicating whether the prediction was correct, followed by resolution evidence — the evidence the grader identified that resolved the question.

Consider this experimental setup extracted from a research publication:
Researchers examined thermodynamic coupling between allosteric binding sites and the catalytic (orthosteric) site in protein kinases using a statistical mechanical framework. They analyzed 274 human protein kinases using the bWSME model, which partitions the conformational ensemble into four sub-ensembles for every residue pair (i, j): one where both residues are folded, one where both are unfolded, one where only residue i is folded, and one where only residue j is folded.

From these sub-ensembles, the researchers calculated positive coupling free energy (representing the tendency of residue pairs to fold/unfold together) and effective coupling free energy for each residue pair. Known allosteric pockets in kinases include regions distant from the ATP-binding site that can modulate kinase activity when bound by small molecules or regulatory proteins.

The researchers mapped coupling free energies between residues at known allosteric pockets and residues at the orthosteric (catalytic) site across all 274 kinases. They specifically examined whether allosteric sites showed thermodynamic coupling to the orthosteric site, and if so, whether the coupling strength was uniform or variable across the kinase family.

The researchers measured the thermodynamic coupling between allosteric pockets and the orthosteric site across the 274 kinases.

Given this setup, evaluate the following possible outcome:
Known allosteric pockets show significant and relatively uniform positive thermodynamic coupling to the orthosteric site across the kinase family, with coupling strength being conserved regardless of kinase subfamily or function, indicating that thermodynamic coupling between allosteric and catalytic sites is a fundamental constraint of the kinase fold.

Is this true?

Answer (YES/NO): NO